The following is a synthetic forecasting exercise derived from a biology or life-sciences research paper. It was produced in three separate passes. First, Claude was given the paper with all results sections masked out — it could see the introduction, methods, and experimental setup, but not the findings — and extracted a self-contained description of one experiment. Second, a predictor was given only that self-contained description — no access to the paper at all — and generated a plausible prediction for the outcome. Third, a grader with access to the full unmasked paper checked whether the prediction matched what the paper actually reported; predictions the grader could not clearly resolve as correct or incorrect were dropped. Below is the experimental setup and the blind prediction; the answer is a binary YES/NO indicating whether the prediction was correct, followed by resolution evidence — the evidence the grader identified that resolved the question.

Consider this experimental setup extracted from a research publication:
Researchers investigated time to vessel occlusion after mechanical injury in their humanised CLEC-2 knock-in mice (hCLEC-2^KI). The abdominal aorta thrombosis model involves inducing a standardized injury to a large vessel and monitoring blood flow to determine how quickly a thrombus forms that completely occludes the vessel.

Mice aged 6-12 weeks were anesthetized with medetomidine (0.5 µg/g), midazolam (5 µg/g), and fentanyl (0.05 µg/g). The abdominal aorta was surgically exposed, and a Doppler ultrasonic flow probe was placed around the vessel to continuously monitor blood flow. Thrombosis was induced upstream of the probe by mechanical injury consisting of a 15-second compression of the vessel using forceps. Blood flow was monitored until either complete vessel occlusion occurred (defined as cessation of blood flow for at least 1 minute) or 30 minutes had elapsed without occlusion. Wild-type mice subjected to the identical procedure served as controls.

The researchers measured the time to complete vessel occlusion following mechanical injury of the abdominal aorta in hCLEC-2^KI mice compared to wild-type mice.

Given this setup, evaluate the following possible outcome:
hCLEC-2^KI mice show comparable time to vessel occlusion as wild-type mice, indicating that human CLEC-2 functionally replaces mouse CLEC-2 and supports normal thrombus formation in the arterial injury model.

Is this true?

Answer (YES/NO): YES